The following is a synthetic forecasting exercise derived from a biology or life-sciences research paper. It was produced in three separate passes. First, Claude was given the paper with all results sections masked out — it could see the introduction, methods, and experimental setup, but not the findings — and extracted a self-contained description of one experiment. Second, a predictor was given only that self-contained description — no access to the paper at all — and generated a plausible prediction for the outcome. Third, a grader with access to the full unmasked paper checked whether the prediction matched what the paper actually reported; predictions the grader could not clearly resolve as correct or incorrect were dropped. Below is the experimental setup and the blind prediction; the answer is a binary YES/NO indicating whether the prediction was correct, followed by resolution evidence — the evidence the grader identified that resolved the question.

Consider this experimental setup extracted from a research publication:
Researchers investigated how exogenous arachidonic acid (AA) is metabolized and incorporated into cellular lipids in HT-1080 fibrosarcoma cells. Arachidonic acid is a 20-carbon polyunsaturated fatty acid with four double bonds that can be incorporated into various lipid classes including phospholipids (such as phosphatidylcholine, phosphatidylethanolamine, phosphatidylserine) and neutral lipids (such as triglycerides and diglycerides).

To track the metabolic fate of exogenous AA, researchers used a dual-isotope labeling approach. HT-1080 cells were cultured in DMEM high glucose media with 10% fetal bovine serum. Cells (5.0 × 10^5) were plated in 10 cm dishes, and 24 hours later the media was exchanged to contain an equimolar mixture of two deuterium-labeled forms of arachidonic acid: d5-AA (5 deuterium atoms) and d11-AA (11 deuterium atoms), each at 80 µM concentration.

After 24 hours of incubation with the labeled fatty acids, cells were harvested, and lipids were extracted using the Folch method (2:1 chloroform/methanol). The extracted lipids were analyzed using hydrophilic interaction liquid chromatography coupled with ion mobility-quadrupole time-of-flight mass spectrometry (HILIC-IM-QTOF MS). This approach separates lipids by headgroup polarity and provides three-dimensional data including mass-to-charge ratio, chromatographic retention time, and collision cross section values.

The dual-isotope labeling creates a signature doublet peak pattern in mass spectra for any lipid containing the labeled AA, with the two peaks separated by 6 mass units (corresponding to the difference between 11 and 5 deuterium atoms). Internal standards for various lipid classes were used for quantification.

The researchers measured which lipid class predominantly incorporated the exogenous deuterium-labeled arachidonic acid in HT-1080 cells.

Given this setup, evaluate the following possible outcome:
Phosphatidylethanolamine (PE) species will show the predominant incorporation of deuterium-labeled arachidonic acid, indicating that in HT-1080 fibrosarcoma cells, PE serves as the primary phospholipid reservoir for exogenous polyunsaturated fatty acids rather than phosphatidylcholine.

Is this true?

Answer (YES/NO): NO